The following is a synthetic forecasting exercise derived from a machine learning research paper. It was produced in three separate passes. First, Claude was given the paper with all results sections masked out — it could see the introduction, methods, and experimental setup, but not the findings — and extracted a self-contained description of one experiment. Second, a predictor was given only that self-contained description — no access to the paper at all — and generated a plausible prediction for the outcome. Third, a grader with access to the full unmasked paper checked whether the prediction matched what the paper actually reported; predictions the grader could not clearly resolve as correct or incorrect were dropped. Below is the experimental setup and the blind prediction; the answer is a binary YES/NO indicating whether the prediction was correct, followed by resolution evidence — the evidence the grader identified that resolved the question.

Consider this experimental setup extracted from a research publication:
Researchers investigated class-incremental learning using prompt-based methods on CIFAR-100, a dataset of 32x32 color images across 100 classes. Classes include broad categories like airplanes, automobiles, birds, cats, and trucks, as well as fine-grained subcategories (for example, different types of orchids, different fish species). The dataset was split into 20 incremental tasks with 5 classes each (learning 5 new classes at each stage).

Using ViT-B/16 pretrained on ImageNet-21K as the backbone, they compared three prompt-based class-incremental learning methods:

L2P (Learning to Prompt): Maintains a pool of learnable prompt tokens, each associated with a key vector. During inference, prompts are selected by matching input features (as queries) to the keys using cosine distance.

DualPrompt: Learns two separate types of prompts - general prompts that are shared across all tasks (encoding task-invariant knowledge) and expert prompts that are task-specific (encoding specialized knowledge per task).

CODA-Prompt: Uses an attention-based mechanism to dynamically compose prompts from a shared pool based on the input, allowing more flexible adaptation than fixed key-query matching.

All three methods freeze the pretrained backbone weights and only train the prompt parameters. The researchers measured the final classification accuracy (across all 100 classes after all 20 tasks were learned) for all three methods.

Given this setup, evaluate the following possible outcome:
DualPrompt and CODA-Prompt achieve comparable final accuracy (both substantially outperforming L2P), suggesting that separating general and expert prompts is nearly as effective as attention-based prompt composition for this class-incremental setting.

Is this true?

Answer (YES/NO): NO